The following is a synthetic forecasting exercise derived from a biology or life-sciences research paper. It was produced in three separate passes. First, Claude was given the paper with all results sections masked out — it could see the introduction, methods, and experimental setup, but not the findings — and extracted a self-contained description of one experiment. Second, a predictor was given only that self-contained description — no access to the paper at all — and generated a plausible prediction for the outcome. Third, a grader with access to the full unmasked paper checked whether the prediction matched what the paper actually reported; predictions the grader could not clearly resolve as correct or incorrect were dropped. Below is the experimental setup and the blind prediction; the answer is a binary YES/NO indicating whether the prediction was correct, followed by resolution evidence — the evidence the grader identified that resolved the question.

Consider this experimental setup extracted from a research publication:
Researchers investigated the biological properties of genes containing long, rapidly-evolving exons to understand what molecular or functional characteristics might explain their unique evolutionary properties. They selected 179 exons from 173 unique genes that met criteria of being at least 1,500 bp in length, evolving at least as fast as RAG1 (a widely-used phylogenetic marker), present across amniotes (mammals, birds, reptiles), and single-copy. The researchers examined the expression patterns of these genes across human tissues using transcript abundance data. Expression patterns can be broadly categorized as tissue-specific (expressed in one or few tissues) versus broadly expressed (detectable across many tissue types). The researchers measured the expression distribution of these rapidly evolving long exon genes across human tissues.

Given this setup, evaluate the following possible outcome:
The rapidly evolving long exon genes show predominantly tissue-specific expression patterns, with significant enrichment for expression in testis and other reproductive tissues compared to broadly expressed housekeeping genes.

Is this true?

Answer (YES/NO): NO